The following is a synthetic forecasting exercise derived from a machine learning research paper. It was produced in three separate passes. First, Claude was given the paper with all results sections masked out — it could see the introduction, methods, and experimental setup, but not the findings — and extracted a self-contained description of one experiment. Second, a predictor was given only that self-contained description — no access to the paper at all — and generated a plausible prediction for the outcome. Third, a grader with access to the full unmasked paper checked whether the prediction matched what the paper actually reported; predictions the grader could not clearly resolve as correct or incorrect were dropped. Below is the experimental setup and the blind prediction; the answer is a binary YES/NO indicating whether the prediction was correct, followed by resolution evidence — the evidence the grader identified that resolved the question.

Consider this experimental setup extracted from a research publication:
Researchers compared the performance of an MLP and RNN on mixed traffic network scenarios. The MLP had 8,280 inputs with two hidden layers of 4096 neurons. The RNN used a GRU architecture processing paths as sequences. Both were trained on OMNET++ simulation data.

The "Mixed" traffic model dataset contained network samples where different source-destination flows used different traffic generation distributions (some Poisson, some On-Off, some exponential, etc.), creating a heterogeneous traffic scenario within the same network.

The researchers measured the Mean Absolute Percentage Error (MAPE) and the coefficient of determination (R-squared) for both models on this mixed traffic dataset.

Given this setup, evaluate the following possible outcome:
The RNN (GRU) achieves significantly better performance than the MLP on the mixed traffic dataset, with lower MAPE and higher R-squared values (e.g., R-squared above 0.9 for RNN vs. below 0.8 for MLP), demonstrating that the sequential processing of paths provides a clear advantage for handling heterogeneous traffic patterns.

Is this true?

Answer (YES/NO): YES